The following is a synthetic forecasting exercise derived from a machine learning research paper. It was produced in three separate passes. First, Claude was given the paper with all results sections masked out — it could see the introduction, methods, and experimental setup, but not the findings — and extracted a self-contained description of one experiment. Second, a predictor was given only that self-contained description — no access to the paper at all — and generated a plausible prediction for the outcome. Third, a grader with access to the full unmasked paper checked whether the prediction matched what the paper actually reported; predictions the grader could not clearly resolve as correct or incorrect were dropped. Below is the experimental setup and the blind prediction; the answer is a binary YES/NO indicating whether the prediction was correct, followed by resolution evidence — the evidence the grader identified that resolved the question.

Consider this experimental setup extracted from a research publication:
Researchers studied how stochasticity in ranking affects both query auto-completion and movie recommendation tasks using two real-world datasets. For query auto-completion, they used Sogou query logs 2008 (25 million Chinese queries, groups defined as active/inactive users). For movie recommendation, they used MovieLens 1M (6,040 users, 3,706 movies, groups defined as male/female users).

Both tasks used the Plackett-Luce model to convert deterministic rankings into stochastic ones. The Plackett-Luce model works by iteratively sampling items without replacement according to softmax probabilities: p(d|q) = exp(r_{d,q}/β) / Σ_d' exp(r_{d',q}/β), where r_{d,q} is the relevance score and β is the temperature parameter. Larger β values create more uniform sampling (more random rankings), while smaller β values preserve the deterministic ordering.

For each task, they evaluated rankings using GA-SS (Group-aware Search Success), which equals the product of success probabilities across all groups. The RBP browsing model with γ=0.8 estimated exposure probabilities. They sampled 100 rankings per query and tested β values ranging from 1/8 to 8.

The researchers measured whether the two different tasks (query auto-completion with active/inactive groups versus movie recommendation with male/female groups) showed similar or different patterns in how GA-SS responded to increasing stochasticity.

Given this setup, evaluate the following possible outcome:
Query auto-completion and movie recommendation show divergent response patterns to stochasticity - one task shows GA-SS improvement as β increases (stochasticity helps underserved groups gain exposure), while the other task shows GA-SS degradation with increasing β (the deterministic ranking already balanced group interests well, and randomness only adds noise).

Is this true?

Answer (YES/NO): NO